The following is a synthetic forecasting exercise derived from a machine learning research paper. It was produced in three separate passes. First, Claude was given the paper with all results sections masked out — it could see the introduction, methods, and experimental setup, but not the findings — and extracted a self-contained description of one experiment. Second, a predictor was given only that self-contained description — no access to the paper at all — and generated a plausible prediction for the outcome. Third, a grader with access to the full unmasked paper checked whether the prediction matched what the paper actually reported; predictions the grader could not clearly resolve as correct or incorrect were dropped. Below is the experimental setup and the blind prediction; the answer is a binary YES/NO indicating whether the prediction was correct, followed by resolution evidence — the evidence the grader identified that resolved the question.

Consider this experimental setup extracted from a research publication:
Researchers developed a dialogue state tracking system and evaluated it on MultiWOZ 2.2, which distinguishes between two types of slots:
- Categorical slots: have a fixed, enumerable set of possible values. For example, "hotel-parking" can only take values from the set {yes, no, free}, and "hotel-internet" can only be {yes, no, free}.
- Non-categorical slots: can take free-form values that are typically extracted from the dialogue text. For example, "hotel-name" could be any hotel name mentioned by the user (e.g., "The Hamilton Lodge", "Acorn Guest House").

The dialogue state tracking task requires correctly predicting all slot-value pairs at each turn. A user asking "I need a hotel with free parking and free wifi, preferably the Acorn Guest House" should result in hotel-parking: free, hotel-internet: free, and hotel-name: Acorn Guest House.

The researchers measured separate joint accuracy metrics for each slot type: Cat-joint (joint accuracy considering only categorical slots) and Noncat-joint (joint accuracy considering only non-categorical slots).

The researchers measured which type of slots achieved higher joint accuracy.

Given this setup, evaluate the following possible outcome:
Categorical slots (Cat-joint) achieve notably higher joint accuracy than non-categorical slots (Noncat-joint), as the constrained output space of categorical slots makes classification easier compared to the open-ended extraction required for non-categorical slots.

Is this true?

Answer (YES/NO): YES